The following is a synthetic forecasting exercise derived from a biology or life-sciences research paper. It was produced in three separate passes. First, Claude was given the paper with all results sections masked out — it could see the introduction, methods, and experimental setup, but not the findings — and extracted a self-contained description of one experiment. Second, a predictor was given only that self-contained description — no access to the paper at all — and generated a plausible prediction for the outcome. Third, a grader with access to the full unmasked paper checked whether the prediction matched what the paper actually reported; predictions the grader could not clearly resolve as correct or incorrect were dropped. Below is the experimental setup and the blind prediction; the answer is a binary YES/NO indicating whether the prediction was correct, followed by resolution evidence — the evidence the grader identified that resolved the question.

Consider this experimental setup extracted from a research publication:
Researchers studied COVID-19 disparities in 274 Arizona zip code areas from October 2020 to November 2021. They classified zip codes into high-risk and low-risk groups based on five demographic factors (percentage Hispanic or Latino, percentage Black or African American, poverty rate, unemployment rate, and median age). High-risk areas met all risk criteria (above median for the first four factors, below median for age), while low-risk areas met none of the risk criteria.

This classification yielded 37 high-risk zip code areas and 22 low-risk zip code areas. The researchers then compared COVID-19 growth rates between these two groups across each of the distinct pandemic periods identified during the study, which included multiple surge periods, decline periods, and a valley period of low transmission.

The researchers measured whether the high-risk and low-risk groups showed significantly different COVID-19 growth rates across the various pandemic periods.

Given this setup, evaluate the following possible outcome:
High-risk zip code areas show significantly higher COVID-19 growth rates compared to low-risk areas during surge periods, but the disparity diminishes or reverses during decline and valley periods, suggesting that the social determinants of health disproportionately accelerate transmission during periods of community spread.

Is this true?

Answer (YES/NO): NO